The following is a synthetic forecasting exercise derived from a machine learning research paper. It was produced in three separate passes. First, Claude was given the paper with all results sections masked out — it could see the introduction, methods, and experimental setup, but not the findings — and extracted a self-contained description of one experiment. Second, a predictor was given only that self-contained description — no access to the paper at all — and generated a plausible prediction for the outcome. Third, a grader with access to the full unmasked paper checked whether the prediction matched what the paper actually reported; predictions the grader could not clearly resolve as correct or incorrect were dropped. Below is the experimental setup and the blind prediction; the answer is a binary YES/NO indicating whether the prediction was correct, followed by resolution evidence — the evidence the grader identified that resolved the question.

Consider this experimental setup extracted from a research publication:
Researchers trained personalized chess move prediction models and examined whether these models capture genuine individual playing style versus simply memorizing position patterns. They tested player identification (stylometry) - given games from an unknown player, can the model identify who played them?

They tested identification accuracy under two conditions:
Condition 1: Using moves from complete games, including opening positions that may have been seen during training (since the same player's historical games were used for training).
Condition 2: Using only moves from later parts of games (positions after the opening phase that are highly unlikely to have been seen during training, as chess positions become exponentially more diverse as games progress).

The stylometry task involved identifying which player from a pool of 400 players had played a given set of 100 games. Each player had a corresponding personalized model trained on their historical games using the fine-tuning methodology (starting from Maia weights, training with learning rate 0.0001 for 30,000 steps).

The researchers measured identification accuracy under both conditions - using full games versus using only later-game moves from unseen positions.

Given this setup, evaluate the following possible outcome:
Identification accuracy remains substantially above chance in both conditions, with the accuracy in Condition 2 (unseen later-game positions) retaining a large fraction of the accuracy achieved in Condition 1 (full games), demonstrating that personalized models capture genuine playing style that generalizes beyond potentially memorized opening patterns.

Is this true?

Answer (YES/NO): YES